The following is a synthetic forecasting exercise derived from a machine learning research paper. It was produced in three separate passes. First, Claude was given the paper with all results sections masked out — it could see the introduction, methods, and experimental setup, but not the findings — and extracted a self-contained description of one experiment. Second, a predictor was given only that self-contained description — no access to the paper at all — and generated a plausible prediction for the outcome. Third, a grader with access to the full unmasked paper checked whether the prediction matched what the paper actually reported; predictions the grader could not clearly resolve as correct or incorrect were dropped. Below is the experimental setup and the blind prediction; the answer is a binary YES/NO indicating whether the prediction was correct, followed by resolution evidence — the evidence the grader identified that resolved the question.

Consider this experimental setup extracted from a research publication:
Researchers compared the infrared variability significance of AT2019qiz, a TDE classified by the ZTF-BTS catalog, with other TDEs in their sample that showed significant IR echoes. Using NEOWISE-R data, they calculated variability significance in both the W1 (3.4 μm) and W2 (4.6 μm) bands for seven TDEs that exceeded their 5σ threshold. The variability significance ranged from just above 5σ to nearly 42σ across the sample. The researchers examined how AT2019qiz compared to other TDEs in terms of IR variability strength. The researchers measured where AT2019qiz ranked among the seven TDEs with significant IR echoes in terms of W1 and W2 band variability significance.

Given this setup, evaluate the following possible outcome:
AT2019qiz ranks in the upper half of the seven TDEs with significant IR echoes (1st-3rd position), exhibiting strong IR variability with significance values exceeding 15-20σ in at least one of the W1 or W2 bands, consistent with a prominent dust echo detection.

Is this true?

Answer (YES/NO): YES